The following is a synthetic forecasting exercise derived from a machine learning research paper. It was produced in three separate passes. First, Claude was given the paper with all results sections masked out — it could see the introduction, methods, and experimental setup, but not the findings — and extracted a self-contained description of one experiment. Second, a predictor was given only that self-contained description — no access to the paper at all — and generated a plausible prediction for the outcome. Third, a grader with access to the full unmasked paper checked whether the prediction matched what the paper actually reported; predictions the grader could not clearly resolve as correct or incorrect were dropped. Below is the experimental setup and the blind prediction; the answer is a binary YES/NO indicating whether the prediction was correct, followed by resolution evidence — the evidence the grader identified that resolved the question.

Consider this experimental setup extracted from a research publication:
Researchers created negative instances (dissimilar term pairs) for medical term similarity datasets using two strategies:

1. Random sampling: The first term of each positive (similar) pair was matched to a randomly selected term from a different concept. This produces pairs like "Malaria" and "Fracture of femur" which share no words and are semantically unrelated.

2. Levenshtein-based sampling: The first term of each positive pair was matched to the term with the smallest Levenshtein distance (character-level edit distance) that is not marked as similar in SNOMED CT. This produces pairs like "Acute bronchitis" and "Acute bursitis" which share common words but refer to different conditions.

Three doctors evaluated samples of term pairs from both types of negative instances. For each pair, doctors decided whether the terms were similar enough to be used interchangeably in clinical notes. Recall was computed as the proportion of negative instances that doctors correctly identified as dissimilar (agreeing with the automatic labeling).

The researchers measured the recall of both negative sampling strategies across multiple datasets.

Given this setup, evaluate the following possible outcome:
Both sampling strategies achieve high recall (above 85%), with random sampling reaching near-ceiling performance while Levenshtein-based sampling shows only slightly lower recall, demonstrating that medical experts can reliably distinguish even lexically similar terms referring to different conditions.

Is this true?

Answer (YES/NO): YES